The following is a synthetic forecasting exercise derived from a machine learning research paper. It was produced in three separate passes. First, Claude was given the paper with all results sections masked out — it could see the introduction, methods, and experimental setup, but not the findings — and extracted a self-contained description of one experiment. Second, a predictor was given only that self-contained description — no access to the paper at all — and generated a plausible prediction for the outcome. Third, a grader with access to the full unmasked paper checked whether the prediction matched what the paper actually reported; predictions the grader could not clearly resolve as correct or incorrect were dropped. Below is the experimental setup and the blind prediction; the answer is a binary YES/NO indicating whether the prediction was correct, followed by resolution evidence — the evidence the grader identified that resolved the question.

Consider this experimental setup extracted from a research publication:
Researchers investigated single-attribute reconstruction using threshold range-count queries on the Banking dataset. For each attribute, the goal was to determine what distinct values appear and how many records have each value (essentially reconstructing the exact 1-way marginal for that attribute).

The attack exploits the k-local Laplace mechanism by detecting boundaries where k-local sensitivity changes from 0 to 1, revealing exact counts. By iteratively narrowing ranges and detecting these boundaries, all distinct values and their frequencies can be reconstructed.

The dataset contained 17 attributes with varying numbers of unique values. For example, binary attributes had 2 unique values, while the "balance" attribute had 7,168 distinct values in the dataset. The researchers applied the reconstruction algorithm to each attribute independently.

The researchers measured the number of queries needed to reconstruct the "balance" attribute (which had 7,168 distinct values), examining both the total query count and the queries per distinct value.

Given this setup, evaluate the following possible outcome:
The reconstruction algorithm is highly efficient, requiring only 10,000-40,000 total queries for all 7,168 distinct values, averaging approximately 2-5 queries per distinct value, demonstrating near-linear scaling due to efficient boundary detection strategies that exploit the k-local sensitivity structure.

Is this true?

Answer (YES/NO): NO